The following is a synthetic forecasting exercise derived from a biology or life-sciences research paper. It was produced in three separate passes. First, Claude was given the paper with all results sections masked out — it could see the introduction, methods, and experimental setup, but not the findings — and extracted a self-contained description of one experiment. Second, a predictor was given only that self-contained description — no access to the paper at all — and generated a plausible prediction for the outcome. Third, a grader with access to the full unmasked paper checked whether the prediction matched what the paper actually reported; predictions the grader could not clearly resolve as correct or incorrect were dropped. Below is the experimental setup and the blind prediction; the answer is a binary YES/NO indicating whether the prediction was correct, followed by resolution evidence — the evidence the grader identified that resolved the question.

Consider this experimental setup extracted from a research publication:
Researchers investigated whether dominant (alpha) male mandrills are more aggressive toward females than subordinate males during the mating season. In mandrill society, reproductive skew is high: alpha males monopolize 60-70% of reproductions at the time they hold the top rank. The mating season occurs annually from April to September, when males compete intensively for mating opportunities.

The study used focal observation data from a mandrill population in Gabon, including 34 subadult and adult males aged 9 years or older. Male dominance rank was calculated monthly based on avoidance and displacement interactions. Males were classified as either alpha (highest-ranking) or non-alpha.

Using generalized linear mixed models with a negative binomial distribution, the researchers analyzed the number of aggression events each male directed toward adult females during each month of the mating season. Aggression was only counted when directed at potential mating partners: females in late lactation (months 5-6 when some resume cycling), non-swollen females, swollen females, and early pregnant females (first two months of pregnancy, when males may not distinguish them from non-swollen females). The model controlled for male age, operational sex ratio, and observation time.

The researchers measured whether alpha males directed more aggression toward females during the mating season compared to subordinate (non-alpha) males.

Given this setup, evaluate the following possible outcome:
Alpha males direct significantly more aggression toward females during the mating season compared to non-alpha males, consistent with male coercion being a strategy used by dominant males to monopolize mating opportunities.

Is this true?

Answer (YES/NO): YES